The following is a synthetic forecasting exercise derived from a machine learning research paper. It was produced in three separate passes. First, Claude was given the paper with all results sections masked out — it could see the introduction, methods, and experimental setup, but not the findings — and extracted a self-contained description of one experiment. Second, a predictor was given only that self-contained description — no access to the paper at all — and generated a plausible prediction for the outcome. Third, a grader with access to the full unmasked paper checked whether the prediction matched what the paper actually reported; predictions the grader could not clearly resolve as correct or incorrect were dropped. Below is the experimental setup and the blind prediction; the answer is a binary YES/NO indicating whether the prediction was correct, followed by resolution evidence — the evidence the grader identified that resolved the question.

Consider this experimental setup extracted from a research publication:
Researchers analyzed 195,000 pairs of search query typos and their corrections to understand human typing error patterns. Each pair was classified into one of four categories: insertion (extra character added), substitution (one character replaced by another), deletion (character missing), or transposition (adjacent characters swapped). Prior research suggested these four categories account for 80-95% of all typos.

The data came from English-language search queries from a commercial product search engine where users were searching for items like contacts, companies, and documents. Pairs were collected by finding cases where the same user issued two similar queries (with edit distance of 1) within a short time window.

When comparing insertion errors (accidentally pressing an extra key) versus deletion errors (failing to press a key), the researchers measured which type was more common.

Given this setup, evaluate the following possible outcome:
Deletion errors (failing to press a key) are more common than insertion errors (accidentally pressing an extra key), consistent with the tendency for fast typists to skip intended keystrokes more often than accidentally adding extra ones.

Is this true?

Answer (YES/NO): NO